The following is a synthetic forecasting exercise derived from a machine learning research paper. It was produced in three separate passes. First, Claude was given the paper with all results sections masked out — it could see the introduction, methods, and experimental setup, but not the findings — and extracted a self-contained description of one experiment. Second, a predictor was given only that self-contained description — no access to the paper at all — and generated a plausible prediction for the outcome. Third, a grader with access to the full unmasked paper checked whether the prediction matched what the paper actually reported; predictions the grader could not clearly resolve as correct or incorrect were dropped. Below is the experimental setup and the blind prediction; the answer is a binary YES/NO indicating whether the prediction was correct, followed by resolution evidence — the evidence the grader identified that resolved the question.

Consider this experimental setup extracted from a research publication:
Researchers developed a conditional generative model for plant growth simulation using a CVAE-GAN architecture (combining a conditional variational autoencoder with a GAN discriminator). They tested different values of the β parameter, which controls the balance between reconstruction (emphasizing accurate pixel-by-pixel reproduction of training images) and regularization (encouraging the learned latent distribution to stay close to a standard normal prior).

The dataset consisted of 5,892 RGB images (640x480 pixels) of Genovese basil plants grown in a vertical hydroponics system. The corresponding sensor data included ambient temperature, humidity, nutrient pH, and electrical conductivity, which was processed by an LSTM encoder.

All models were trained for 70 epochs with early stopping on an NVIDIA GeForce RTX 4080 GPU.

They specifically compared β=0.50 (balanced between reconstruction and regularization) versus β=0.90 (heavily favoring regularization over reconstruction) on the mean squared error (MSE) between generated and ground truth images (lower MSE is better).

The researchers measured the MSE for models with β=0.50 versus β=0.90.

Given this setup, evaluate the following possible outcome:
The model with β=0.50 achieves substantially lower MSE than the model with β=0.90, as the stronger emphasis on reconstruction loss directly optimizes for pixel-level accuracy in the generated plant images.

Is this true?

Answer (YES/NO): NO